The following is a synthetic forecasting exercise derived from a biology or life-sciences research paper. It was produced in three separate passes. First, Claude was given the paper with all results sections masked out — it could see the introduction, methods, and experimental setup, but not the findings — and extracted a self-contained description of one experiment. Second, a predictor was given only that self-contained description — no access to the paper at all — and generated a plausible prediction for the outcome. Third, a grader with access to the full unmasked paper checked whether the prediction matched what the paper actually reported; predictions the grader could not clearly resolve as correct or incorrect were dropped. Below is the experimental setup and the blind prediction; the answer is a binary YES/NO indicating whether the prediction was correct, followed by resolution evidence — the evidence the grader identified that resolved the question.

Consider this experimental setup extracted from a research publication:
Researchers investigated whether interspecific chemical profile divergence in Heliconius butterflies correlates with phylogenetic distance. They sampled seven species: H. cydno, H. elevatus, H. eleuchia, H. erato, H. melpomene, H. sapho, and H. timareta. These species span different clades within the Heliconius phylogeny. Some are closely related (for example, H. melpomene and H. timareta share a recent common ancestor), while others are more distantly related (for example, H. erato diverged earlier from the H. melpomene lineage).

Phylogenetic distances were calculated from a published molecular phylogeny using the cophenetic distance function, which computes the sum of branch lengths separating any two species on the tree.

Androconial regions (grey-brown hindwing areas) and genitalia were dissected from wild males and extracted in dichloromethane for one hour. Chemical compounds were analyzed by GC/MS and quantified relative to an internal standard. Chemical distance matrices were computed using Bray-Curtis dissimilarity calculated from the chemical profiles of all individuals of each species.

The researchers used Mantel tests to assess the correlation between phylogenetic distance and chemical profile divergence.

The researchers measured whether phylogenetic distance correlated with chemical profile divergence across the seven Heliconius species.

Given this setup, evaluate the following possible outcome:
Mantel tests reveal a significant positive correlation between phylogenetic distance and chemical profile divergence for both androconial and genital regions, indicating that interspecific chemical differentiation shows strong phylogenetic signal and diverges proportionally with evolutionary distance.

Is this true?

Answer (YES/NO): NO